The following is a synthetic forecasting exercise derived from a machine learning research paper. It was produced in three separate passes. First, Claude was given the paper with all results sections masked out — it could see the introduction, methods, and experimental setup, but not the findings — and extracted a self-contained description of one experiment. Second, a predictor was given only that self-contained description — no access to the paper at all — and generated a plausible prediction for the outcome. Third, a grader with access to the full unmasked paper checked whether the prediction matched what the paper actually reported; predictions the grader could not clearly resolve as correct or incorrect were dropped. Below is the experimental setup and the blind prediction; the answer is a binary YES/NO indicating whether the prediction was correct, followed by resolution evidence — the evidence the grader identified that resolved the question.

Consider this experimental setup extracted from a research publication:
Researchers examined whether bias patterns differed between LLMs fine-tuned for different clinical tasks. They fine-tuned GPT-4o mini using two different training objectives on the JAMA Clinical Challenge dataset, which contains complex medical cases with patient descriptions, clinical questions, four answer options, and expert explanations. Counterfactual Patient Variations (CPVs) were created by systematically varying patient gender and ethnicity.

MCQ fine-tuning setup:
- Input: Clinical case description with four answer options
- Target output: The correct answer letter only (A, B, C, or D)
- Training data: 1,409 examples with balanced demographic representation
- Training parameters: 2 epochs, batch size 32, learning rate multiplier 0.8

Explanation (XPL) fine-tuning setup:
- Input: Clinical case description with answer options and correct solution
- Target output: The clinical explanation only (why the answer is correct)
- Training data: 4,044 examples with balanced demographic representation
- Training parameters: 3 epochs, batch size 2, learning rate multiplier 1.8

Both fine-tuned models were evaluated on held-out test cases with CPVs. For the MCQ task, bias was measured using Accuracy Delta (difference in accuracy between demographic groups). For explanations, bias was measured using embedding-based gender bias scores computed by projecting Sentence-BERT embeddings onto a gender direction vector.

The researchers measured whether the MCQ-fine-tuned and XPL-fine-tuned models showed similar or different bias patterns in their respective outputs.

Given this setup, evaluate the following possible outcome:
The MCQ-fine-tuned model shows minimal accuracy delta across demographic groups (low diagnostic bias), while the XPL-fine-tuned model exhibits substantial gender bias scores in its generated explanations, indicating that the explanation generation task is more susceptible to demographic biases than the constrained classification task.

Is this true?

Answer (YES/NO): NO